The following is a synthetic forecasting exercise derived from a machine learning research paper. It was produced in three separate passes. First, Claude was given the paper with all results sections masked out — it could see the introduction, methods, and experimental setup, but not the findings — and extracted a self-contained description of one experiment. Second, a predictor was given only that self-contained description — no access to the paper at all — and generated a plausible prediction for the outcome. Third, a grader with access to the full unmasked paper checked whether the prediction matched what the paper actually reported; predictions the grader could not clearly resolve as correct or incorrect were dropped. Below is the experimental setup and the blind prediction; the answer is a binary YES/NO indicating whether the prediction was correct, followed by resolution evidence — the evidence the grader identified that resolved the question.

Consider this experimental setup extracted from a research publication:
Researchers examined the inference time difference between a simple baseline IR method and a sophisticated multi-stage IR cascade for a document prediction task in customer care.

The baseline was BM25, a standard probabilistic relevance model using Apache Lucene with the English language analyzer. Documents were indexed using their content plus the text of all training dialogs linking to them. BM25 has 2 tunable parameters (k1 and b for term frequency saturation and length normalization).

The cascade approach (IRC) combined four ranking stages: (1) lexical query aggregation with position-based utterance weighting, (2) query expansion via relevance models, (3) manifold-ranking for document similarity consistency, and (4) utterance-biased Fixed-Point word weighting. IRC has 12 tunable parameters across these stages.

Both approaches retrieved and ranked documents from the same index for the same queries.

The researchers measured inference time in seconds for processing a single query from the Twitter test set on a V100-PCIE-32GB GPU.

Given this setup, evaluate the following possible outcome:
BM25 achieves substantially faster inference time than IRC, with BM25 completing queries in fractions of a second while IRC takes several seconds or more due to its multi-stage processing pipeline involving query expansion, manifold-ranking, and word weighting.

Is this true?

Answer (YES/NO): NO